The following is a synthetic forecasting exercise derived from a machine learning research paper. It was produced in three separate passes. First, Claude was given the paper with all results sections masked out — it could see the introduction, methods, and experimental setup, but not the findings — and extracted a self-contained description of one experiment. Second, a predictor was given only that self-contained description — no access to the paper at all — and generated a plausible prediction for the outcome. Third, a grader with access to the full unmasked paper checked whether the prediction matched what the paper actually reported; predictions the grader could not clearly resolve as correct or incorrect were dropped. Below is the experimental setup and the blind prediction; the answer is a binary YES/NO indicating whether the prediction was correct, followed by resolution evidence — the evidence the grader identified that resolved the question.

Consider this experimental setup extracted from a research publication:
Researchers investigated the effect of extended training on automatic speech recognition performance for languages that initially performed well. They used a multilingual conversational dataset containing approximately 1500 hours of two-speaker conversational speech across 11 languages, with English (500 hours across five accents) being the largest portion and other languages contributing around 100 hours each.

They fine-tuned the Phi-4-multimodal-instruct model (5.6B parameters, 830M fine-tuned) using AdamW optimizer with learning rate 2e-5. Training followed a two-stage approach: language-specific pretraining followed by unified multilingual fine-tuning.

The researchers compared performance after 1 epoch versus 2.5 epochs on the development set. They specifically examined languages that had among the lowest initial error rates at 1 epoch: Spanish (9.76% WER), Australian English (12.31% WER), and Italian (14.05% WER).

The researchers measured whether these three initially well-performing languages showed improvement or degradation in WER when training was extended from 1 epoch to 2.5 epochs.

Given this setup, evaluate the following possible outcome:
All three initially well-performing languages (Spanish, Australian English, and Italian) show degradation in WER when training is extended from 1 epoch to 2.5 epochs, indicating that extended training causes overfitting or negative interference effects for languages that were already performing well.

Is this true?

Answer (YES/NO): YES